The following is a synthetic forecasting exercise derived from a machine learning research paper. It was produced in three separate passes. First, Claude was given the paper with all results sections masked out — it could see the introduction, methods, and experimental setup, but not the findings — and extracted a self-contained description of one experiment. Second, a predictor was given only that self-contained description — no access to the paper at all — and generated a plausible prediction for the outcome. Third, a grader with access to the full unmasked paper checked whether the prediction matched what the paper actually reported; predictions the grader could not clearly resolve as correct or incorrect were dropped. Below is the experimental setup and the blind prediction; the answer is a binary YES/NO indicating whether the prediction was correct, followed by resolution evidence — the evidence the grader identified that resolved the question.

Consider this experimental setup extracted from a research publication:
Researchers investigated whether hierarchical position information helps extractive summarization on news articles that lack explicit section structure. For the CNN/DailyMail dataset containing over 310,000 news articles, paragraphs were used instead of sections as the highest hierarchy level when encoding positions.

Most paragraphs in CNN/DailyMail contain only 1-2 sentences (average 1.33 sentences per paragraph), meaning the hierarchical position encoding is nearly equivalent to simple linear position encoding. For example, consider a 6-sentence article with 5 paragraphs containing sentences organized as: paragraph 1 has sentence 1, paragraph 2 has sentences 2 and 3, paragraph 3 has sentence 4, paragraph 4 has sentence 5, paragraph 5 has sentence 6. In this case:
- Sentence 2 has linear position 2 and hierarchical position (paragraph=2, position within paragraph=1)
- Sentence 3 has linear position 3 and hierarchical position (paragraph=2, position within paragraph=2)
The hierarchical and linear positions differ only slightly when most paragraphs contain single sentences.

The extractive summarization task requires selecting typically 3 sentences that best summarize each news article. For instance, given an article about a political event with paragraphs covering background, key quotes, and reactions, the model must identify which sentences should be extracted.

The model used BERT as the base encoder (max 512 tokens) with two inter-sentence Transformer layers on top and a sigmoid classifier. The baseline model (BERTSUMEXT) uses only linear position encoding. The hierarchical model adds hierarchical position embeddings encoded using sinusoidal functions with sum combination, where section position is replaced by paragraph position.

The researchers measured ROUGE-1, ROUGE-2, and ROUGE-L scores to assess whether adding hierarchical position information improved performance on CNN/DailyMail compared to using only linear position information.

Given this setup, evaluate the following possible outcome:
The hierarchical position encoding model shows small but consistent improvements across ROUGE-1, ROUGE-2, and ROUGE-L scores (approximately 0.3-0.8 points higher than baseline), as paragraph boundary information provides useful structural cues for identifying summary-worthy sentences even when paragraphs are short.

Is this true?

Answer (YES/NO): NO